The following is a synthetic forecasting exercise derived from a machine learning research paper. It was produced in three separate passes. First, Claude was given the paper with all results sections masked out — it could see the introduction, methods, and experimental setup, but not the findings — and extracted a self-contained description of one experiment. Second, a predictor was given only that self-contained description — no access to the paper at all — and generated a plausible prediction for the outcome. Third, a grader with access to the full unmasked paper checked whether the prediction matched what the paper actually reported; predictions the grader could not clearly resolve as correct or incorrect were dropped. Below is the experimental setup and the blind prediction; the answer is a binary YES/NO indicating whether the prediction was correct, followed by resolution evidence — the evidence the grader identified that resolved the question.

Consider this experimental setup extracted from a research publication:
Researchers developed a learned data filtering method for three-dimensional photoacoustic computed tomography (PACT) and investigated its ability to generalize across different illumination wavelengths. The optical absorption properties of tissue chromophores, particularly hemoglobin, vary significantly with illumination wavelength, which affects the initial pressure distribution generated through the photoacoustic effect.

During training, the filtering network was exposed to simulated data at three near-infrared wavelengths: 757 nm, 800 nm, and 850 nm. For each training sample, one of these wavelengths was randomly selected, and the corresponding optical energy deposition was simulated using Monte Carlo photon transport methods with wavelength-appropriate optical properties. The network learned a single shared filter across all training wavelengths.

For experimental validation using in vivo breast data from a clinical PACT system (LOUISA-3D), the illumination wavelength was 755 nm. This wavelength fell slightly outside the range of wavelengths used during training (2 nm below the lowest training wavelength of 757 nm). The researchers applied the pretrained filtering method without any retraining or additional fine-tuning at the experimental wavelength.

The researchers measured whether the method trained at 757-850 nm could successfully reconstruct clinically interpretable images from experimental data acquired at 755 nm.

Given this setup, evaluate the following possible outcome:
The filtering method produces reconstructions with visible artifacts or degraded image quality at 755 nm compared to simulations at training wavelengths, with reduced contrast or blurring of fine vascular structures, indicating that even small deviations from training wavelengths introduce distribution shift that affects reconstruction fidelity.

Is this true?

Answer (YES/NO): NO